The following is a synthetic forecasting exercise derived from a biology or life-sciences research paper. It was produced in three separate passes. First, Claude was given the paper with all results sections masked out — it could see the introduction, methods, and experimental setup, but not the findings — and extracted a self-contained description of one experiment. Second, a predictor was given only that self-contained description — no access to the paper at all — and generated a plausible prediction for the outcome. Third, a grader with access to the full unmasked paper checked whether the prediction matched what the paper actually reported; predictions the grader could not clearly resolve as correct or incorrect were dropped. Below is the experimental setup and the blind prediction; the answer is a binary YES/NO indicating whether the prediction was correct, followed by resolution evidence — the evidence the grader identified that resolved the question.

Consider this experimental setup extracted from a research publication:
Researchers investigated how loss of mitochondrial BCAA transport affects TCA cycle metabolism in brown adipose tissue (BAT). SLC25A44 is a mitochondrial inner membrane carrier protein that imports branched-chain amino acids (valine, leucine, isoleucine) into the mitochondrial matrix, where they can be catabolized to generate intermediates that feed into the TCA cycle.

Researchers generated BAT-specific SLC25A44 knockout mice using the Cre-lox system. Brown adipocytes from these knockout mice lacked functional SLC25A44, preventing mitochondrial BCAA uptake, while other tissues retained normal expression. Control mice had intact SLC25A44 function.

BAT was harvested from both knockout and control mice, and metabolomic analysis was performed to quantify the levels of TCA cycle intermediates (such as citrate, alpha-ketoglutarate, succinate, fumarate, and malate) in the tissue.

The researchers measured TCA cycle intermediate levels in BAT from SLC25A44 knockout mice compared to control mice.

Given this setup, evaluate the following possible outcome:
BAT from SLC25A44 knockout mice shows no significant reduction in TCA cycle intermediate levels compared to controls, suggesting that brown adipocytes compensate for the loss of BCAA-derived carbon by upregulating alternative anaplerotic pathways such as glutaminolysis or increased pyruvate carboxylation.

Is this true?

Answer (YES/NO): NO